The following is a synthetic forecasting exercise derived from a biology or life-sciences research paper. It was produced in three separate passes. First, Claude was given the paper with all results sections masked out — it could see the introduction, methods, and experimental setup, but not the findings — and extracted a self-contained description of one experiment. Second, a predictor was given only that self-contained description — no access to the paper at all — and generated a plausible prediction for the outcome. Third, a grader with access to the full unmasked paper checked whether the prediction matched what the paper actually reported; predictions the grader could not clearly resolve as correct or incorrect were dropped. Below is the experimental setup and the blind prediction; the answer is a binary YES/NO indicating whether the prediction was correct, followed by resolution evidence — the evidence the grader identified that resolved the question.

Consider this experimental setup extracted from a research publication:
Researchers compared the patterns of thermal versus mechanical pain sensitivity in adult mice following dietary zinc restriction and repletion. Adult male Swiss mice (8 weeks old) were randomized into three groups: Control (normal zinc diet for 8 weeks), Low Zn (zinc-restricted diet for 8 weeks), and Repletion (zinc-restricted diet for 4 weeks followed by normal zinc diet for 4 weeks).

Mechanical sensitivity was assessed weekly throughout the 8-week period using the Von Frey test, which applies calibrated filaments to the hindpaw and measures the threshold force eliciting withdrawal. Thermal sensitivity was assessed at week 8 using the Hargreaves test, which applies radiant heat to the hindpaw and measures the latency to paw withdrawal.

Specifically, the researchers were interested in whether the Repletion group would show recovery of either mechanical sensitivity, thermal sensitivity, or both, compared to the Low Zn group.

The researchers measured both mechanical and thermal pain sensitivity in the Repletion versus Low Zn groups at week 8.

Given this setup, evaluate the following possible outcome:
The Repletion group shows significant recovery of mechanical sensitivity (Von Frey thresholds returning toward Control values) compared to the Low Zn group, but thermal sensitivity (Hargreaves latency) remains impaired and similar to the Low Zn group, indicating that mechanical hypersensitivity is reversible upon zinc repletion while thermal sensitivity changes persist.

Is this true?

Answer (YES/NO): NO